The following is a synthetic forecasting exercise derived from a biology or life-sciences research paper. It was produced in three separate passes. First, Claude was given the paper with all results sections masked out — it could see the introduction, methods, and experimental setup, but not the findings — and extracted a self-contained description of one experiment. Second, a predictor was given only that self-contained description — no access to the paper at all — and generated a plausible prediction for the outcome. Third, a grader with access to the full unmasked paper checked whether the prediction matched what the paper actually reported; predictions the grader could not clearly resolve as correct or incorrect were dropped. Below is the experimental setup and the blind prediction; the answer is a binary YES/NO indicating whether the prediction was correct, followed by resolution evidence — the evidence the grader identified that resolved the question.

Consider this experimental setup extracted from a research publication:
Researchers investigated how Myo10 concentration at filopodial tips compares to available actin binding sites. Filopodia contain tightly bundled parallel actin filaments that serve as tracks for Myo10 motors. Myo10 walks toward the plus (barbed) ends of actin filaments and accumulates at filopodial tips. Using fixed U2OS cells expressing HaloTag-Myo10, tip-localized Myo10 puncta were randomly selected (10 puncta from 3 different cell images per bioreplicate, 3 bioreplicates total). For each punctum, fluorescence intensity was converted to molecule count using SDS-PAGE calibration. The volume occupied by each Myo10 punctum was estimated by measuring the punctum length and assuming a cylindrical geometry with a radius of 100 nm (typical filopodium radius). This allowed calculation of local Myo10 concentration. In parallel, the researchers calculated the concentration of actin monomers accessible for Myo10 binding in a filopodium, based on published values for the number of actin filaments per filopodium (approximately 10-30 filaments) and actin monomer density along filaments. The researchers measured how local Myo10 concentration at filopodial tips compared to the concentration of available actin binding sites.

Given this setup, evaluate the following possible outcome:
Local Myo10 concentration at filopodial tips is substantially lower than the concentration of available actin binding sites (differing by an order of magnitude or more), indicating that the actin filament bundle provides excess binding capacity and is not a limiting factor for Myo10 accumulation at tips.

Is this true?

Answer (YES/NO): NO